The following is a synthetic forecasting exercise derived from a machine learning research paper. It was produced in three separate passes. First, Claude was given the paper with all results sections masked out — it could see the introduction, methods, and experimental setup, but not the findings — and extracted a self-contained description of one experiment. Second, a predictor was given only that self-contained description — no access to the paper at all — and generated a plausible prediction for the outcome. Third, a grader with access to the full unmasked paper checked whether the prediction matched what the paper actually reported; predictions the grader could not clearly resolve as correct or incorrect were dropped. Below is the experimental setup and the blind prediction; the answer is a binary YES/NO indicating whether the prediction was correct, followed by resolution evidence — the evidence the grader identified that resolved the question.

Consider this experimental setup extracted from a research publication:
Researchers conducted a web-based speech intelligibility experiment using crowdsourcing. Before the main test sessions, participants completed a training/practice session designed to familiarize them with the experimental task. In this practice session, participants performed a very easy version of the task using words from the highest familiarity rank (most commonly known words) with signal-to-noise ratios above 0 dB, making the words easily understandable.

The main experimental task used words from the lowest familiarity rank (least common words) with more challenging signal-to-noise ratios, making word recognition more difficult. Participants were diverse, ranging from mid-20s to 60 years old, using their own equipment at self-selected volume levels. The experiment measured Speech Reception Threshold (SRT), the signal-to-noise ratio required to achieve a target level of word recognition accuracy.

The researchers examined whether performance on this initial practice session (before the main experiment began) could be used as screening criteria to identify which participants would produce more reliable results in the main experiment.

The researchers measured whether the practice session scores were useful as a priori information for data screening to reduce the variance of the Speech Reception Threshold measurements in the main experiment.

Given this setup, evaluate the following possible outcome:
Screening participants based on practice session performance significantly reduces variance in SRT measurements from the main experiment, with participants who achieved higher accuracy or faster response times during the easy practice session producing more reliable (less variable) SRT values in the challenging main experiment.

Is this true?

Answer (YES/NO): NO